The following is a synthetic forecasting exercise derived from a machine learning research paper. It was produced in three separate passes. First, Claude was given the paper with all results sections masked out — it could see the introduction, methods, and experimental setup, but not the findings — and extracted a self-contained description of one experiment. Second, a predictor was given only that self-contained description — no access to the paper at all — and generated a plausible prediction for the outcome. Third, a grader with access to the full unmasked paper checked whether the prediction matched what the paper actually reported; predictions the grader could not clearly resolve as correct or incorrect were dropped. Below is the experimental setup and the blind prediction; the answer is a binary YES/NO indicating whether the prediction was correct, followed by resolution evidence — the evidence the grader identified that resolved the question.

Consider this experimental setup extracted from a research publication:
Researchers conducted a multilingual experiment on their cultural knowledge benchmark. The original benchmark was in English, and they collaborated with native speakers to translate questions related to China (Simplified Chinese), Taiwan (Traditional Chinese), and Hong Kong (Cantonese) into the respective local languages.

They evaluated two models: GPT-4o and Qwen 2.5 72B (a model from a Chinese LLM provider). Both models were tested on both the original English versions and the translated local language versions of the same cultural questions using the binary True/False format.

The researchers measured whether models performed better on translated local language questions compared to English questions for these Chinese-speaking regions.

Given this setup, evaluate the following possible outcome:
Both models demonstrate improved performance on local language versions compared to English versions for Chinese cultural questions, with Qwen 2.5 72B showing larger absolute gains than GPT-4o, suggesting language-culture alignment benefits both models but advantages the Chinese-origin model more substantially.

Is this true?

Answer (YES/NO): NO